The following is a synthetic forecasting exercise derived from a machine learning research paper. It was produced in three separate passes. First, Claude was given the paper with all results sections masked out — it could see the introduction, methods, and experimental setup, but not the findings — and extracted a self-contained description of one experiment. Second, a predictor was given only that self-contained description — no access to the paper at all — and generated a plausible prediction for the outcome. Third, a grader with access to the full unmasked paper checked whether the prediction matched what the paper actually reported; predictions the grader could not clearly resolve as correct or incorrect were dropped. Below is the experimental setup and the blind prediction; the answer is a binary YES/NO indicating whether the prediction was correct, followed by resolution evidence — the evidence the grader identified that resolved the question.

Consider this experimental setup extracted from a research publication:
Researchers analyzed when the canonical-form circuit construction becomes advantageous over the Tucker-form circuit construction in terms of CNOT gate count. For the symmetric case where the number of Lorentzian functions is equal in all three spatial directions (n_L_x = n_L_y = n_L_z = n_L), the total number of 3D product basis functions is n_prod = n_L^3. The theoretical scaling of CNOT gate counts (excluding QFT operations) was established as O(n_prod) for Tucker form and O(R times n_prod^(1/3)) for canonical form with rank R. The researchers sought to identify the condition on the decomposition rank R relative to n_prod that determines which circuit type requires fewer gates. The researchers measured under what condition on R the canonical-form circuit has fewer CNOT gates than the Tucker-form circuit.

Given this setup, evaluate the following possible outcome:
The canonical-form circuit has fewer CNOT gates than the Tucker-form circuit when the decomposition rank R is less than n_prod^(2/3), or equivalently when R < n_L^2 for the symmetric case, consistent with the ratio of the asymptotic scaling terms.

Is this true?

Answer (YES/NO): YES